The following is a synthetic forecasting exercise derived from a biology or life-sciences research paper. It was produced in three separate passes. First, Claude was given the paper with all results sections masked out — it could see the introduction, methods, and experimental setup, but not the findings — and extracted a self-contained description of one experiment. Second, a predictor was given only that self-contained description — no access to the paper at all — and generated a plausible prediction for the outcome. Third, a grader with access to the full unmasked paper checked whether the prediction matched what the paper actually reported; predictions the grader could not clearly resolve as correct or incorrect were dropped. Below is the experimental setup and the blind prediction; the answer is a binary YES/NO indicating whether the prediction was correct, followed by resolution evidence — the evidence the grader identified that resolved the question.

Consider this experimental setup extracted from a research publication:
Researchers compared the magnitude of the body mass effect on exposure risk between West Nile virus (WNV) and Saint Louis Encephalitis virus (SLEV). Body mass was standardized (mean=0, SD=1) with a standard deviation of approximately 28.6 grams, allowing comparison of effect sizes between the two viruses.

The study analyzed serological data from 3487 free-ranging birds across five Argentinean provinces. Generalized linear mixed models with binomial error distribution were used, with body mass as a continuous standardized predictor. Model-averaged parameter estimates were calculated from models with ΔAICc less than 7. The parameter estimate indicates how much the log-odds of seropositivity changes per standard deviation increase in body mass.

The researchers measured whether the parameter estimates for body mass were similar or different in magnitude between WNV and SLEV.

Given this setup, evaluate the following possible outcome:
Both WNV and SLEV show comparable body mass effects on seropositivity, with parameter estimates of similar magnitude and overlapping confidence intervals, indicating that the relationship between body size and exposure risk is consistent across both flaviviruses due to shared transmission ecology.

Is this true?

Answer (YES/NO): YES